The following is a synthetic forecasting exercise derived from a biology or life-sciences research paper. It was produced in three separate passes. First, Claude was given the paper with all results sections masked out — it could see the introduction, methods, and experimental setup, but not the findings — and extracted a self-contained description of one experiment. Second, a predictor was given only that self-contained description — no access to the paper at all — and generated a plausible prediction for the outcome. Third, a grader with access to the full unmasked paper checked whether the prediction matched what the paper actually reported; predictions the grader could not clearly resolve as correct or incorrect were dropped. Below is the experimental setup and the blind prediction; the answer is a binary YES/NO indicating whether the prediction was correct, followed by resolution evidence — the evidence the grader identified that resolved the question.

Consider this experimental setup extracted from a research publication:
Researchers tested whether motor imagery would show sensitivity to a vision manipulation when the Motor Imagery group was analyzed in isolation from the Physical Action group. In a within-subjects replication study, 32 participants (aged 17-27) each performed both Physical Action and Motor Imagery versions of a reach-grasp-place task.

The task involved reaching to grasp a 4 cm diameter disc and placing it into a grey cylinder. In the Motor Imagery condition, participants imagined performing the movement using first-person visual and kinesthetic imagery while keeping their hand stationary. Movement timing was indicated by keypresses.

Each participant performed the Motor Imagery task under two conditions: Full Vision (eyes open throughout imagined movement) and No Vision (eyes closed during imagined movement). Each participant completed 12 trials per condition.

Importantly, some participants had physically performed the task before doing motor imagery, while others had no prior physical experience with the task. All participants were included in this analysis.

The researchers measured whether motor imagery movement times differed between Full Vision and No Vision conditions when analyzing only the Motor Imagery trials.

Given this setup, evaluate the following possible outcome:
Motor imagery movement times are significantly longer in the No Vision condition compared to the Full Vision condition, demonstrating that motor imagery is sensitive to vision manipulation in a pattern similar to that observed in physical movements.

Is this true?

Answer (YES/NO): NO